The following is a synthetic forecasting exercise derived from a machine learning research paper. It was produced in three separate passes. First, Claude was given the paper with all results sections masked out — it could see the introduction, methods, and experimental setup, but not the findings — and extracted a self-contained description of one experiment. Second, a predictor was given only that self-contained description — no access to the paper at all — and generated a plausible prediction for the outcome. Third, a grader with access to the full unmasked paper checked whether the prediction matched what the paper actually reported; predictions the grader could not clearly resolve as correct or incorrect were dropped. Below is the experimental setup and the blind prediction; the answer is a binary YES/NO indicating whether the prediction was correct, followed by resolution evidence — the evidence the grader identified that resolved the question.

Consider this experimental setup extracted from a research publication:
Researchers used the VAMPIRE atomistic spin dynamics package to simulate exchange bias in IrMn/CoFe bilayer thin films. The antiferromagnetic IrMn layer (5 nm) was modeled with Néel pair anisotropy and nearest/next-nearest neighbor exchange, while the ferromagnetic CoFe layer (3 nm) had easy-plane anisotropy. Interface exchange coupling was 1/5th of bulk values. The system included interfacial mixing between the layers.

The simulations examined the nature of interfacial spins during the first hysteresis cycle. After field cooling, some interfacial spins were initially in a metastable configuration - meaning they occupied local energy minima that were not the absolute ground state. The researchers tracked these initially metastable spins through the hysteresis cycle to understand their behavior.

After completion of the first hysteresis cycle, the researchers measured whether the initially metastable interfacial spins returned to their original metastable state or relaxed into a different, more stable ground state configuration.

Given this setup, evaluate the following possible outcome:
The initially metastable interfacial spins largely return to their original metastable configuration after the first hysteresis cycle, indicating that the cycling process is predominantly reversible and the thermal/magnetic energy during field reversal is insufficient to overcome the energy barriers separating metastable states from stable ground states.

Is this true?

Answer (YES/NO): NO